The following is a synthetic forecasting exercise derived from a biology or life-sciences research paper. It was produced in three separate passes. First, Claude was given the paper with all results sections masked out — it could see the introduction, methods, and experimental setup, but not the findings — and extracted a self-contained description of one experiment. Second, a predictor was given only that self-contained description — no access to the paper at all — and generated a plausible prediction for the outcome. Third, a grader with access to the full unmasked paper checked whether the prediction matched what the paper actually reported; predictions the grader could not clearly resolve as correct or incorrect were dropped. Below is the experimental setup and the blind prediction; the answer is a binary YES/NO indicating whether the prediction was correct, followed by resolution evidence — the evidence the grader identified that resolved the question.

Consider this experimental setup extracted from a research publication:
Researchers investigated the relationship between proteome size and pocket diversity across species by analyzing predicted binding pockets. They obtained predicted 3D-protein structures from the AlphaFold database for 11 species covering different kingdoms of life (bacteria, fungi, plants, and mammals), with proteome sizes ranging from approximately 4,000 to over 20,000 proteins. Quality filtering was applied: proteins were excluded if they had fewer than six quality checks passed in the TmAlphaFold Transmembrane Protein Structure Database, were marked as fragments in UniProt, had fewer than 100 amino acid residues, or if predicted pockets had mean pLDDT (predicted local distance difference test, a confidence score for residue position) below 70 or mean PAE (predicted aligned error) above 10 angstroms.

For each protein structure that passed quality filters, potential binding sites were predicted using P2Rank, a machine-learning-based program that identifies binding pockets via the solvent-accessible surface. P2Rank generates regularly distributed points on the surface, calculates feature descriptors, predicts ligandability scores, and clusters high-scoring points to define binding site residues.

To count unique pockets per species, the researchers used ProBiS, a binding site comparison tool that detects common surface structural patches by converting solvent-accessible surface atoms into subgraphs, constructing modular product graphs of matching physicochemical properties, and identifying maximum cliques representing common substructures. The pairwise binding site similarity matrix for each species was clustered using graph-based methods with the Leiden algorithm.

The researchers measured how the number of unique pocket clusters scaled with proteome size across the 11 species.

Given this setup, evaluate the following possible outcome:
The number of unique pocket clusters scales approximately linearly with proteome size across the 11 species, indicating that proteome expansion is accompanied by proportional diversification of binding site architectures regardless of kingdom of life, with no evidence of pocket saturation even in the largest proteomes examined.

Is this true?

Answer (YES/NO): NO